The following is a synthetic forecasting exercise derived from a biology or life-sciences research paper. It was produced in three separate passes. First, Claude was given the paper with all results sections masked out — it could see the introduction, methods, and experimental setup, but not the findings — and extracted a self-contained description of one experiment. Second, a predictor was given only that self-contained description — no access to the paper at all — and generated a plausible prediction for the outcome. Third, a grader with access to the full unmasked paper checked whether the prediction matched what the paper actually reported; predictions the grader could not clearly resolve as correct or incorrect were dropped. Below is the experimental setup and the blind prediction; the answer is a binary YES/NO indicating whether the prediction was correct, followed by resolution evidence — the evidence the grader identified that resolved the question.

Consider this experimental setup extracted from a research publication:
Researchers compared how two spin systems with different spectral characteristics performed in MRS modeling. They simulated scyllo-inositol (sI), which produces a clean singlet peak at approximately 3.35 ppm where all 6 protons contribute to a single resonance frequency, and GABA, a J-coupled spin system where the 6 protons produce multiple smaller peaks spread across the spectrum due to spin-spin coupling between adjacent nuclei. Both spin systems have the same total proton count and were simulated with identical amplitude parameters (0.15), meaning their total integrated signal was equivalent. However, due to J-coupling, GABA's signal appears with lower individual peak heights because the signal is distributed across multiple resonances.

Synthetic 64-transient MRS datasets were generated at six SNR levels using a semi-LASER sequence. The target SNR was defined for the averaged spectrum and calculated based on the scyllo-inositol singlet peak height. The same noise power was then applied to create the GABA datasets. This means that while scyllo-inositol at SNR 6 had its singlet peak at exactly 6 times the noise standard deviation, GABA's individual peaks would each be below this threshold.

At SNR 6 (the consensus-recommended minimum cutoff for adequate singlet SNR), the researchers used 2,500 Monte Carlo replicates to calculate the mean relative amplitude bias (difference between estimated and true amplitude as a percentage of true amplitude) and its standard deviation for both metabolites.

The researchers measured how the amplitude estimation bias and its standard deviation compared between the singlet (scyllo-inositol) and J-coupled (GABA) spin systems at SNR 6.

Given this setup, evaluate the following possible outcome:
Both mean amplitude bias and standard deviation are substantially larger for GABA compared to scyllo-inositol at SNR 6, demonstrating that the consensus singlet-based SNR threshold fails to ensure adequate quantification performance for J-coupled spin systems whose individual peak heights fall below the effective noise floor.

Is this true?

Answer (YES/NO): YES